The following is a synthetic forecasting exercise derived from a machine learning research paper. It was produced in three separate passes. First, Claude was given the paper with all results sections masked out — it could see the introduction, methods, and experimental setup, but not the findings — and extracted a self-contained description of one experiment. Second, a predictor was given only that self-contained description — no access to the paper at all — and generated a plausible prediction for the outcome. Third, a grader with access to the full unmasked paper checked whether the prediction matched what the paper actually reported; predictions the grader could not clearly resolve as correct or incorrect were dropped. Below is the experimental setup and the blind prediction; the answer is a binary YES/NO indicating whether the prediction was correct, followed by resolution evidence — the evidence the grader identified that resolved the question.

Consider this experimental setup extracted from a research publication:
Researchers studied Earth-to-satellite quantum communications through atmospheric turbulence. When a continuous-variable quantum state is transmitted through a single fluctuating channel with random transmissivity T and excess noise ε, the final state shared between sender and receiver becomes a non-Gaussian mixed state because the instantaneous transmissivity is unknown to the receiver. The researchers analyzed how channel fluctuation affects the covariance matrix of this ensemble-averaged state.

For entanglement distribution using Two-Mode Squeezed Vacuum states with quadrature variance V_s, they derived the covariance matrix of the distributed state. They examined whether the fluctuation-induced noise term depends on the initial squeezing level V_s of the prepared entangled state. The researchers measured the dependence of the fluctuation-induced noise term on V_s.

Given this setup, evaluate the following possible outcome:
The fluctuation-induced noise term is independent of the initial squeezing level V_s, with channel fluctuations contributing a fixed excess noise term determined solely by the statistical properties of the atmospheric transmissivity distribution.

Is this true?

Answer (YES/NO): NO